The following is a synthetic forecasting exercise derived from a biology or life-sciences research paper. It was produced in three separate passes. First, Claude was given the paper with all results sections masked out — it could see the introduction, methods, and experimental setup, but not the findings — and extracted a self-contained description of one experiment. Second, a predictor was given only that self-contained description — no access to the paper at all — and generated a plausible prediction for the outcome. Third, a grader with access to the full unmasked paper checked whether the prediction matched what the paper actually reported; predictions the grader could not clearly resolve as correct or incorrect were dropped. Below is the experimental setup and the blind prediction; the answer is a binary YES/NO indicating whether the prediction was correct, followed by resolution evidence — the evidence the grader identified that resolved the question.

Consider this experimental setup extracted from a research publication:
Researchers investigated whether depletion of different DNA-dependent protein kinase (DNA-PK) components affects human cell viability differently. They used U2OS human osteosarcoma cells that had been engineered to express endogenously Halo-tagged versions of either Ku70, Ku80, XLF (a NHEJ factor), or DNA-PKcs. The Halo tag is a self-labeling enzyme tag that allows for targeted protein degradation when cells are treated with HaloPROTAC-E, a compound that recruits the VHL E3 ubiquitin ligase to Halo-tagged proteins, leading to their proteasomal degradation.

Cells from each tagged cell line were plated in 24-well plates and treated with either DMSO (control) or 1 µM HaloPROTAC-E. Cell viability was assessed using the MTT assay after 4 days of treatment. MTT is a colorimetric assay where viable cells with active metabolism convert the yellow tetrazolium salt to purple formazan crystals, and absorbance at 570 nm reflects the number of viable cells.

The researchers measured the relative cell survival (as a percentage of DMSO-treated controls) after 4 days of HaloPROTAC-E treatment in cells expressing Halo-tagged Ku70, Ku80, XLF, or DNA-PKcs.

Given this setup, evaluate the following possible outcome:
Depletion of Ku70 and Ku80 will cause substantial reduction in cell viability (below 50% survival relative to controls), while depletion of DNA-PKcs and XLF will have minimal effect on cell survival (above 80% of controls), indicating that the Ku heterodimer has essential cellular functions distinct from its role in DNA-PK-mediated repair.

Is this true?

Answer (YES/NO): YES